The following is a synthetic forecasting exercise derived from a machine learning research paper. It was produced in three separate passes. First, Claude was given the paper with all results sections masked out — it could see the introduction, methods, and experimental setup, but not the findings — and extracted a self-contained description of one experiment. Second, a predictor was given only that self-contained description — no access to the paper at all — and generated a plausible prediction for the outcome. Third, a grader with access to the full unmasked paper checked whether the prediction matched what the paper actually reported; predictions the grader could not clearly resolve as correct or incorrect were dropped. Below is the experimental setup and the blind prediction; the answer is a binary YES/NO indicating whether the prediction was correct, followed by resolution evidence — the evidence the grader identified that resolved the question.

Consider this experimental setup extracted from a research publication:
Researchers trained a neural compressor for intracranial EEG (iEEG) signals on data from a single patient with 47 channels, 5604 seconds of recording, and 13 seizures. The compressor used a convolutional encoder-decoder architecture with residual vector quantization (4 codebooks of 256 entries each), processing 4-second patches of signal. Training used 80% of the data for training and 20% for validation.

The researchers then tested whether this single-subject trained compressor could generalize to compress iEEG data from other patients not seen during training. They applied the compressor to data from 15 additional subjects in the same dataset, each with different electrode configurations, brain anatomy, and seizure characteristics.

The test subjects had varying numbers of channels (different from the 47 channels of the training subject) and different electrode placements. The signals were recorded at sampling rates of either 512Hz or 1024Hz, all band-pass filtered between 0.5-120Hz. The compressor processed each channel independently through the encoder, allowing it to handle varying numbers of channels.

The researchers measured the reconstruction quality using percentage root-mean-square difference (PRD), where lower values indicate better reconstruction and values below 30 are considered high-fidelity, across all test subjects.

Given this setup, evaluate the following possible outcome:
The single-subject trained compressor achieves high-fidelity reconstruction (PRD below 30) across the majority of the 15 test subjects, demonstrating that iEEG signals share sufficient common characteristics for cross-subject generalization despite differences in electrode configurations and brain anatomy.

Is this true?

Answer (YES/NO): YES